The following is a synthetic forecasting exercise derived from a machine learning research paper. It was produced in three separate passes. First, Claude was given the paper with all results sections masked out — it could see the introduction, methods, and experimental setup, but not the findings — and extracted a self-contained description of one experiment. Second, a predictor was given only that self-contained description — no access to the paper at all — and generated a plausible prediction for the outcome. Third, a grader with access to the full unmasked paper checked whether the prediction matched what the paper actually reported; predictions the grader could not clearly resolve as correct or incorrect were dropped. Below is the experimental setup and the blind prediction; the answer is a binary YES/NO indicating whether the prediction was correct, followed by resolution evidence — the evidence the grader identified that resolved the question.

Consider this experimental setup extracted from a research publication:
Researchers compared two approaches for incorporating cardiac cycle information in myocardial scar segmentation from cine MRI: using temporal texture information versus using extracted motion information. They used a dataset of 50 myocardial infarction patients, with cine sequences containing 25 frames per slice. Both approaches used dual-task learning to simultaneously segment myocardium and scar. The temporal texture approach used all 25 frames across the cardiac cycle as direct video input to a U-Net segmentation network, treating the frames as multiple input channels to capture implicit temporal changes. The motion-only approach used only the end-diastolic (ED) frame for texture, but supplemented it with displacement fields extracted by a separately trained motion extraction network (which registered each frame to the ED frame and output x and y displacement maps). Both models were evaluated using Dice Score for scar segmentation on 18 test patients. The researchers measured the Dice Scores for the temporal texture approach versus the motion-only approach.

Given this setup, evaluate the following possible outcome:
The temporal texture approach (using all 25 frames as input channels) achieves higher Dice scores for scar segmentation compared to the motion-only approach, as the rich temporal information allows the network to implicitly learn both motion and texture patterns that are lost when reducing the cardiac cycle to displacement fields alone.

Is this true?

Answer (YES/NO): NO